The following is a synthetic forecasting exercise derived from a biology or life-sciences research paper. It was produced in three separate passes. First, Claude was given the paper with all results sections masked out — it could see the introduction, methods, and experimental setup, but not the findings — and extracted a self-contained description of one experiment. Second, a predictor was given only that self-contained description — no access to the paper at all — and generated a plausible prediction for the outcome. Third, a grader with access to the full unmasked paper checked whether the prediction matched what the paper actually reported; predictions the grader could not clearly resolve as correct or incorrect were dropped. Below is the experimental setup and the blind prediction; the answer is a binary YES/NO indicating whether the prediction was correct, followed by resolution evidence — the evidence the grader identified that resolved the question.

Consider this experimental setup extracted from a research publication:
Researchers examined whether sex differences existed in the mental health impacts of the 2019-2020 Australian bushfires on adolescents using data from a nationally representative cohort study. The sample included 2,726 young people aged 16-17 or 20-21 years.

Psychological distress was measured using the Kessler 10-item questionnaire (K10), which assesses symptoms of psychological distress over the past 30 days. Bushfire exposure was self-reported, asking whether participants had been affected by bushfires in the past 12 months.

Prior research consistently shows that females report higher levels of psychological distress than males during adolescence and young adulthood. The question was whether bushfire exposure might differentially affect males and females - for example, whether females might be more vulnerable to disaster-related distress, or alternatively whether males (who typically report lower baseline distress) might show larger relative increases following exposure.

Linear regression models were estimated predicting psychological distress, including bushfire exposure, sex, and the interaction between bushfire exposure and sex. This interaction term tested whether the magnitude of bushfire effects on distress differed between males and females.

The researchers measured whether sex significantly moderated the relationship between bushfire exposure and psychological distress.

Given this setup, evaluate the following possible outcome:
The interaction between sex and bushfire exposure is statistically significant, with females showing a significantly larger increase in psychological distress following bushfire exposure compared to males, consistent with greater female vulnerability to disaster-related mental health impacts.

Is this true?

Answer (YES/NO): NO